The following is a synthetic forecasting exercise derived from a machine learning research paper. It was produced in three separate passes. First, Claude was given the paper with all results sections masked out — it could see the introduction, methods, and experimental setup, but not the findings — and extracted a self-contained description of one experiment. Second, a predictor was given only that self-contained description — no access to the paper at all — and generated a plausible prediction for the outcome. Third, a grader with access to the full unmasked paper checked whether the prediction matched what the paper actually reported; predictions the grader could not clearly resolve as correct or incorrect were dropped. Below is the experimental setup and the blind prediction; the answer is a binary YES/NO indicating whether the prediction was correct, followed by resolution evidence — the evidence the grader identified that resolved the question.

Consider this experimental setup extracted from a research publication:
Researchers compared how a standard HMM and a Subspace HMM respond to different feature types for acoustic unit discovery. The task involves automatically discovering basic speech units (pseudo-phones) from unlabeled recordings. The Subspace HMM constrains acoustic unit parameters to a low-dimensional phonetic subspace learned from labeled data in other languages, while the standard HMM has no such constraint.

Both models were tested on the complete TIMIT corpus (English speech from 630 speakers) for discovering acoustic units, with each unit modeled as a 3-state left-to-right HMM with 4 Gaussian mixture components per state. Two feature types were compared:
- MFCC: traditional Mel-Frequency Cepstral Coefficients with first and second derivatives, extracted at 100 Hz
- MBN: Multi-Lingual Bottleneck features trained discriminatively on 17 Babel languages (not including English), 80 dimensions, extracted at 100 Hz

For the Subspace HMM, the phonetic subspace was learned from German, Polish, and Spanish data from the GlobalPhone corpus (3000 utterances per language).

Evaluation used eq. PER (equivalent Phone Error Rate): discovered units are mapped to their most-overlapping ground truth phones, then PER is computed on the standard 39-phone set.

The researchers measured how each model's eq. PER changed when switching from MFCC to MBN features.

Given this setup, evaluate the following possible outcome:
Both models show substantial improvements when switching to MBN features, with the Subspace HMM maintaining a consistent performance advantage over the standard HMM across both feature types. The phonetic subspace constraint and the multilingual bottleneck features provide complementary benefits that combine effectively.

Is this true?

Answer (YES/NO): NO